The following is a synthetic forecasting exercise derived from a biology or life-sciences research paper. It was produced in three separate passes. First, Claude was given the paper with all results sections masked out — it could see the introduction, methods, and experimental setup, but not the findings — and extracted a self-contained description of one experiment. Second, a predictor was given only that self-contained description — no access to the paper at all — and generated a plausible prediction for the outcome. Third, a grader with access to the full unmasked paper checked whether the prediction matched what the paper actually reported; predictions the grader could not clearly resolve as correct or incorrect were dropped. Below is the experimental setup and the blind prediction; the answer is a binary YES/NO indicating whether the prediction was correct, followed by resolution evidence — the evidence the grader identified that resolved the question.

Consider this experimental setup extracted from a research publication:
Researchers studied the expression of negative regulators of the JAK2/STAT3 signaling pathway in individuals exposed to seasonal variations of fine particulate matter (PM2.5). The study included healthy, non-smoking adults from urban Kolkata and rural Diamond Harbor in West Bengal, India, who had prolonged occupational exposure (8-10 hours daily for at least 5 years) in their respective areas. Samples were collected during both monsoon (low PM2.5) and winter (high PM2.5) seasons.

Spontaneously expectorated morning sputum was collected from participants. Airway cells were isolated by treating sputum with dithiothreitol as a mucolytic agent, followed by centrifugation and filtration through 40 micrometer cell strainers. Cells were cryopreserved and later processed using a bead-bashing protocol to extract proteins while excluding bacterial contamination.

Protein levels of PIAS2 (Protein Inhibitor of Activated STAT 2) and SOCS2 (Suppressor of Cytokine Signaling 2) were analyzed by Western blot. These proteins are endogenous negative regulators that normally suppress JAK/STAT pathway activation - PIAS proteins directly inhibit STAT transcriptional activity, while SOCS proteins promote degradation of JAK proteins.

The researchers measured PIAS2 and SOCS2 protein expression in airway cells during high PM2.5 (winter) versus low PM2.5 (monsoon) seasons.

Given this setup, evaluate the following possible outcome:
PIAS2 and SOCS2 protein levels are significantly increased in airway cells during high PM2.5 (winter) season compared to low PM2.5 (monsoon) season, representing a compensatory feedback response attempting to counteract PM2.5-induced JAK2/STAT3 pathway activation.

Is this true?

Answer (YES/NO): NO